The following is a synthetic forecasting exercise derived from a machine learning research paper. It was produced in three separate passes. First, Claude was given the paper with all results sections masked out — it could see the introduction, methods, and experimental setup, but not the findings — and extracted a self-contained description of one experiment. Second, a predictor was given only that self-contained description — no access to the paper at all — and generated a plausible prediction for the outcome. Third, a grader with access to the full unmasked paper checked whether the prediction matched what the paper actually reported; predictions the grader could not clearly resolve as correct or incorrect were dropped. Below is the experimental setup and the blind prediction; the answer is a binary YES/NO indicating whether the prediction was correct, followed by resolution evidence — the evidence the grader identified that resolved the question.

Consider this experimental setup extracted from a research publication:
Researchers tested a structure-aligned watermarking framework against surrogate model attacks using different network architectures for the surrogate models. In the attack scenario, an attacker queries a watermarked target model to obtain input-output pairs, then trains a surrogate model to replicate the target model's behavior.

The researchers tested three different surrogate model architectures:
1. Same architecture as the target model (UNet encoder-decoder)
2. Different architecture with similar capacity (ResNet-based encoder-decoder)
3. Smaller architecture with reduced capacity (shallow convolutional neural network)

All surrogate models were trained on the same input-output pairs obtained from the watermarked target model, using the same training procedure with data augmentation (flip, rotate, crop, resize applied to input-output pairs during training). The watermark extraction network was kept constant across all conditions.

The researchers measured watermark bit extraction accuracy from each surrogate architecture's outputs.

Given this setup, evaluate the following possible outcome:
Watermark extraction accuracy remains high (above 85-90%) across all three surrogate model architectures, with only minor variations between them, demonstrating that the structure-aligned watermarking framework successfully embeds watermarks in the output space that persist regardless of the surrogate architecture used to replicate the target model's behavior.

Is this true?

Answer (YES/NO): YES